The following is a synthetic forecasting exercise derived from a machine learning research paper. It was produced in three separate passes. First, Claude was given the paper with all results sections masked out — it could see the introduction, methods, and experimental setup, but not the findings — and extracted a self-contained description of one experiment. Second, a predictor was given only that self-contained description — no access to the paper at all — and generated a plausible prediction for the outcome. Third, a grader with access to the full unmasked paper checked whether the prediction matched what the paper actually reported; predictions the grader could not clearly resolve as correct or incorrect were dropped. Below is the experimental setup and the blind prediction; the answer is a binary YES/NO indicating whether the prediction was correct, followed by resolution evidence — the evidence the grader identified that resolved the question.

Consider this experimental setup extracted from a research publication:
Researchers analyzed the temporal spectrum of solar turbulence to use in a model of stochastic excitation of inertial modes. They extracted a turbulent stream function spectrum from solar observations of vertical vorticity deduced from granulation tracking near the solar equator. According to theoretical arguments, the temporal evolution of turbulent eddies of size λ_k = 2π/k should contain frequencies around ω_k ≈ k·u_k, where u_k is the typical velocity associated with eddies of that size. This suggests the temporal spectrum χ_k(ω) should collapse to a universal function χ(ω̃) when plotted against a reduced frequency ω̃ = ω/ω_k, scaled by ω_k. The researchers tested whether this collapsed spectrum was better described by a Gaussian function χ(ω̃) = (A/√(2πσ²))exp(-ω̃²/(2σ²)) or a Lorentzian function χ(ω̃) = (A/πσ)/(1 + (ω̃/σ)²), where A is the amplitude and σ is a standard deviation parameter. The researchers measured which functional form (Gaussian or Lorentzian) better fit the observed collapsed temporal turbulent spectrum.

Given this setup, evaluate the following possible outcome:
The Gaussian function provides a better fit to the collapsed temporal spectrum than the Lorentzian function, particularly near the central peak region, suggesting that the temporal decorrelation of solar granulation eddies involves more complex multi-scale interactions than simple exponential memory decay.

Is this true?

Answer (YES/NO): NO